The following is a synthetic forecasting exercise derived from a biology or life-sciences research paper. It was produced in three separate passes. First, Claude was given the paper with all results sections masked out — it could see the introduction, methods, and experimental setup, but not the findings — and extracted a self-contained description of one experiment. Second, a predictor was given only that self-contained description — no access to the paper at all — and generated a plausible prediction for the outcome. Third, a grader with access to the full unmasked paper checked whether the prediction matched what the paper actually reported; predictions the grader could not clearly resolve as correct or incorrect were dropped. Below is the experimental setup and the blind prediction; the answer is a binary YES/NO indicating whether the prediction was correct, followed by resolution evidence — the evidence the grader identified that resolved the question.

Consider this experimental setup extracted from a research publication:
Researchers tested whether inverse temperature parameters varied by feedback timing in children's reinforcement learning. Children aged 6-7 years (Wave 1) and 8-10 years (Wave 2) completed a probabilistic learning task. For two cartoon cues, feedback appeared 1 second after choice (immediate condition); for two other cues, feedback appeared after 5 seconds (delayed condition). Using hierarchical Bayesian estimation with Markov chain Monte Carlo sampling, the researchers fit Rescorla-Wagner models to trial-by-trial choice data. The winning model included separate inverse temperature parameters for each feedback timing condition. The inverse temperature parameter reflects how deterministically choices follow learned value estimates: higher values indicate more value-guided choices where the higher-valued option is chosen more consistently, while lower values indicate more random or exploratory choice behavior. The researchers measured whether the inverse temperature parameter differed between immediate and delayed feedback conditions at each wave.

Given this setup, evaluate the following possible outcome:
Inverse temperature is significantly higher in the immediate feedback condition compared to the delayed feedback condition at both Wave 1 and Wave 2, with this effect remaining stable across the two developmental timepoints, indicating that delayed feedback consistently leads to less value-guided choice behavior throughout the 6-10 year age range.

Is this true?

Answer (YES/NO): NO